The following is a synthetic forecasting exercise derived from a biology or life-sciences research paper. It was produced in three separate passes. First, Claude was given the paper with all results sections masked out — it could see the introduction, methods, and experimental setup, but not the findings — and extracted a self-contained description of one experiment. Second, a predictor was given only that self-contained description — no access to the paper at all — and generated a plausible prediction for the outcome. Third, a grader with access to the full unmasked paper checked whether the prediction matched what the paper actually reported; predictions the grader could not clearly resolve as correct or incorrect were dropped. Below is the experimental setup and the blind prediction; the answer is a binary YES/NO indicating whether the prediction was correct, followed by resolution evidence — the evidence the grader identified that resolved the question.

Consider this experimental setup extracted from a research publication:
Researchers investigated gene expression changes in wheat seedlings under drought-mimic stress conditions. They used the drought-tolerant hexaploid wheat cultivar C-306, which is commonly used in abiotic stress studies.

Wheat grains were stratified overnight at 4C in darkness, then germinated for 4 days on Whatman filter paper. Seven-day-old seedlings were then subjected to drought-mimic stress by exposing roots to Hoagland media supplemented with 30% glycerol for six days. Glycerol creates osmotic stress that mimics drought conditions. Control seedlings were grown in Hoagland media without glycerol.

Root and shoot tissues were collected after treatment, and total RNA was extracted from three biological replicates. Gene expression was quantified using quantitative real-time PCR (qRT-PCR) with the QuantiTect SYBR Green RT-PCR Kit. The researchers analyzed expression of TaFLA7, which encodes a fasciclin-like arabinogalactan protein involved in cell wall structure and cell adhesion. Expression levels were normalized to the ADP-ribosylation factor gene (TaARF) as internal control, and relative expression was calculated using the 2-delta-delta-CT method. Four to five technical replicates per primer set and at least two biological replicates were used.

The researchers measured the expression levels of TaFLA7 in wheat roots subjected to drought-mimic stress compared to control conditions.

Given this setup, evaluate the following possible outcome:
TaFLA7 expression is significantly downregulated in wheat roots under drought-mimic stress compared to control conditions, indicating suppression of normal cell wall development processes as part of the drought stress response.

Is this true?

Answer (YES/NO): NO